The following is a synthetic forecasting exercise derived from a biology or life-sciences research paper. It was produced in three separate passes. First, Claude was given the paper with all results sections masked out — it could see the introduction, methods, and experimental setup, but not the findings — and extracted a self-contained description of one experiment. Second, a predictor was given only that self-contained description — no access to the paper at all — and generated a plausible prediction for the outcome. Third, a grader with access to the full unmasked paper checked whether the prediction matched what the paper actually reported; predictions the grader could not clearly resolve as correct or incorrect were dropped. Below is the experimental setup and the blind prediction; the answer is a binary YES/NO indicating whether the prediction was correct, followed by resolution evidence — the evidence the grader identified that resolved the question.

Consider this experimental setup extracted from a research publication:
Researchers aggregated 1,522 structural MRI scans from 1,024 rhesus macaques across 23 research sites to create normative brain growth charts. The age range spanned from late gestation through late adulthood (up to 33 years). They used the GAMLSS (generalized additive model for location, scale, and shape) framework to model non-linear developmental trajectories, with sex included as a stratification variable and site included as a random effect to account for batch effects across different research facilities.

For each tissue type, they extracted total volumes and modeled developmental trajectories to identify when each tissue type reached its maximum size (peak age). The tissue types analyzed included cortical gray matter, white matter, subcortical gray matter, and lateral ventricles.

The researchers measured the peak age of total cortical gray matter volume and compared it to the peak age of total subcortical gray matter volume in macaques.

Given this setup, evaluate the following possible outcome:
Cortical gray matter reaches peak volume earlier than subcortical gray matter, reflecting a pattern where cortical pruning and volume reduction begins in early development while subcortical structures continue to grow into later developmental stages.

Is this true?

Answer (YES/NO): YES